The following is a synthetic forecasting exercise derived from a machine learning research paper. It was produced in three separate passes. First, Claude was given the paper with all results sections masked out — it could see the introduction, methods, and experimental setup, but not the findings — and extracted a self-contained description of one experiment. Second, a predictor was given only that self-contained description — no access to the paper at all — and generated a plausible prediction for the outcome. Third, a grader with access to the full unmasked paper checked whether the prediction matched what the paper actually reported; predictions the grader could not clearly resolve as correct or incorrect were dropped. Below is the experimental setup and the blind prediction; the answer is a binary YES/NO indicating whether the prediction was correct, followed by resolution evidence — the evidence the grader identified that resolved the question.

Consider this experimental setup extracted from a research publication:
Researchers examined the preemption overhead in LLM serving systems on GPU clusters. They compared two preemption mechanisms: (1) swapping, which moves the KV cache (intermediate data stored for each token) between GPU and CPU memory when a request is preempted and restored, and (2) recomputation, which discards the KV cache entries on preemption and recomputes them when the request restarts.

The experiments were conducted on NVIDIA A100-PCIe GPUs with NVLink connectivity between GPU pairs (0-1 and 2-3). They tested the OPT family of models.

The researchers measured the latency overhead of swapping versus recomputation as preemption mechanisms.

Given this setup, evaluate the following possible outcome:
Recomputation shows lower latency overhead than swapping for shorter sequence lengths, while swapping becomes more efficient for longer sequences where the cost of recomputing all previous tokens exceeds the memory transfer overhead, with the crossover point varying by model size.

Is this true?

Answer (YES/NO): NO